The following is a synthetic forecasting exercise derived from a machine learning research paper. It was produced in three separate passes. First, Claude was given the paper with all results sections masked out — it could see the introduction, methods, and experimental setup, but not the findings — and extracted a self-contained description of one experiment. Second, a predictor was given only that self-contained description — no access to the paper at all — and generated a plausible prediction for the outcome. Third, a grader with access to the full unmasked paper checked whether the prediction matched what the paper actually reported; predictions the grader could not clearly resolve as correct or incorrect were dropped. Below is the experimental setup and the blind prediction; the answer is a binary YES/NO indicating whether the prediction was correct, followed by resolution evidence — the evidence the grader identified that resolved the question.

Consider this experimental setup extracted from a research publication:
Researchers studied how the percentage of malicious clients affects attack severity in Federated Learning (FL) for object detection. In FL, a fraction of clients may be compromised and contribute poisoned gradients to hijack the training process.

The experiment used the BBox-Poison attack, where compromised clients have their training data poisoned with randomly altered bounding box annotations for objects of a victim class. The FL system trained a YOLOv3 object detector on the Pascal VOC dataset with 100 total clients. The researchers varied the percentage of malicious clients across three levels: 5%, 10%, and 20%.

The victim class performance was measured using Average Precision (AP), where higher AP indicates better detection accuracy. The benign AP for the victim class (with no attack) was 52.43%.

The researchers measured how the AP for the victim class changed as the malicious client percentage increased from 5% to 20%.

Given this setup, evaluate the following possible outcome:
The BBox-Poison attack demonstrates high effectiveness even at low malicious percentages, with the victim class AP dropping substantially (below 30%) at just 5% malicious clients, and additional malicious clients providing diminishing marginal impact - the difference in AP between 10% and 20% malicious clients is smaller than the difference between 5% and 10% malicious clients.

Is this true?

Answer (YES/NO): NO